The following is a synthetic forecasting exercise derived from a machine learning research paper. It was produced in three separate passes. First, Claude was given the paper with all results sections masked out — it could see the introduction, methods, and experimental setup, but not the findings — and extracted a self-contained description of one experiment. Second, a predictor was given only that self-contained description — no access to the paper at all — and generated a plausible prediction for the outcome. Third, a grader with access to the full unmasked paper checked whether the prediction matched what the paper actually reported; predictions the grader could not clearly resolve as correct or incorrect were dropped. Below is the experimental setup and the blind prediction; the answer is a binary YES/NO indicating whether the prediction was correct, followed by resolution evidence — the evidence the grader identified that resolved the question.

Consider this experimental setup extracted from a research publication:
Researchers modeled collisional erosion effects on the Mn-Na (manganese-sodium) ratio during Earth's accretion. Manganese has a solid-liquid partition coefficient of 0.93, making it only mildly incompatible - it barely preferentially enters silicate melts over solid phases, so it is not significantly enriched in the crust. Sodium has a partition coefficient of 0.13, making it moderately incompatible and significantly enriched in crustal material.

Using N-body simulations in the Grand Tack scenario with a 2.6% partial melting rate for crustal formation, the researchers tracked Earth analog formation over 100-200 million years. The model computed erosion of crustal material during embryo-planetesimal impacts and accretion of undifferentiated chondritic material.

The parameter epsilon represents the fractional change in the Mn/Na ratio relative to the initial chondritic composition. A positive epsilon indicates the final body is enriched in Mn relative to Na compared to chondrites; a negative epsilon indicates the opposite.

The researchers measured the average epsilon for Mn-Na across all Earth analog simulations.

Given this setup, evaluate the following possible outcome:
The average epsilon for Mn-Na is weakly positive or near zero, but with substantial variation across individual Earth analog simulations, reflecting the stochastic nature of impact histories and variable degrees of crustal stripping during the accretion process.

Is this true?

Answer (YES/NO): NO